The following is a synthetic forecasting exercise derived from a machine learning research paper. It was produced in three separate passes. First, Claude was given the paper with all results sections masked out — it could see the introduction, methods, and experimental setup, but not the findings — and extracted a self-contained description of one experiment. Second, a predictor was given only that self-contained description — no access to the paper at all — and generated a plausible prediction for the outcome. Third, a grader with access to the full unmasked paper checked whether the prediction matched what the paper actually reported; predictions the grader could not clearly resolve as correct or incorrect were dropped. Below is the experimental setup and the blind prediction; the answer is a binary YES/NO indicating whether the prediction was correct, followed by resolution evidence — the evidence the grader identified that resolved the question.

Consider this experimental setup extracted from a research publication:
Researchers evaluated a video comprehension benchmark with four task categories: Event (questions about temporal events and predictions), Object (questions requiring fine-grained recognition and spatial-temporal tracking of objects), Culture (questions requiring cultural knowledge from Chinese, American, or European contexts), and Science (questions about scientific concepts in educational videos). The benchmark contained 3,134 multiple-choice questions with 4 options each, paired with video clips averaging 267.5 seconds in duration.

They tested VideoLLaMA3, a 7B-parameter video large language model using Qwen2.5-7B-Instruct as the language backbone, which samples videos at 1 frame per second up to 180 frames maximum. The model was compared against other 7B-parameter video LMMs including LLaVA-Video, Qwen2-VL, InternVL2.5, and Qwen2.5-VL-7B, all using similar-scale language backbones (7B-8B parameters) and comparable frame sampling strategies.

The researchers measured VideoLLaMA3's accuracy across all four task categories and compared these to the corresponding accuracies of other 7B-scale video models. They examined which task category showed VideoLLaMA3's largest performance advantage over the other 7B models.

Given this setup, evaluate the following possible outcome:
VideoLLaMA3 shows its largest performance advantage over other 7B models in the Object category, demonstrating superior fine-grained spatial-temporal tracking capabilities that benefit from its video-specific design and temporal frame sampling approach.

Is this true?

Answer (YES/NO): YES